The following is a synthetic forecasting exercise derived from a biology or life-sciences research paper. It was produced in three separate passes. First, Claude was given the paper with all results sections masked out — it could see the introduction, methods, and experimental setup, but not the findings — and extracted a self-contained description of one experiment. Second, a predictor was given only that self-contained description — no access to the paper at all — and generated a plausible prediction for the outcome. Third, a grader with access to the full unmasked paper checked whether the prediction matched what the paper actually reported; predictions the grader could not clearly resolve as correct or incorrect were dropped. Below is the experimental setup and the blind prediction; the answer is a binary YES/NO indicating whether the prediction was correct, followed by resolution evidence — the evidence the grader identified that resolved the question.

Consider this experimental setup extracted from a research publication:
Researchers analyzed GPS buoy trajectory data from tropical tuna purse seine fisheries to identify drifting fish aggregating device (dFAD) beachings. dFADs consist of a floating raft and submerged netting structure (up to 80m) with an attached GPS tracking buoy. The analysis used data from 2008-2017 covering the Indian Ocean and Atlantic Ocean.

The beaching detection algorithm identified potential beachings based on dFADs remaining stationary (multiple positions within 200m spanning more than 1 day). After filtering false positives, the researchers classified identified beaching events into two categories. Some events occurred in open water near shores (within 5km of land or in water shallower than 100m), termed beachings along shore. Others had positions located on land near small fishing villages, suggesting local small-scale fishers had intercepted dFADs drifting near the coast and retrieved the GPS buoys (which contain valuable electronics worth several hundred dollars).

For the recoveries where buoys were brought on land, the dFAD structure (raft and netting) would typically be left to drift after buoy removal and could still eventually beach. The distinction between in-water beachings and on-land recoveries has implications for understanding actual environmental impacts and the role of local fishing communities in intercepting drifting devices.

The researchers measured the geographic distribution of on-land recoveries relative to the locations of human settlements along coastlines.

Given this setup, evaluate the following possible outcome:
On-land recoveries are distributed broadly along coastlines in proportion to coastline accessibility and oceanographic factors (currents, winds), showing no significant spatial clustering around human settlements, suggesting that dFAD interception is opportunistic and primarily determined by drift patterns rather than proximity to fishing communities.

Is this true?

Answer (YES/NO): NO